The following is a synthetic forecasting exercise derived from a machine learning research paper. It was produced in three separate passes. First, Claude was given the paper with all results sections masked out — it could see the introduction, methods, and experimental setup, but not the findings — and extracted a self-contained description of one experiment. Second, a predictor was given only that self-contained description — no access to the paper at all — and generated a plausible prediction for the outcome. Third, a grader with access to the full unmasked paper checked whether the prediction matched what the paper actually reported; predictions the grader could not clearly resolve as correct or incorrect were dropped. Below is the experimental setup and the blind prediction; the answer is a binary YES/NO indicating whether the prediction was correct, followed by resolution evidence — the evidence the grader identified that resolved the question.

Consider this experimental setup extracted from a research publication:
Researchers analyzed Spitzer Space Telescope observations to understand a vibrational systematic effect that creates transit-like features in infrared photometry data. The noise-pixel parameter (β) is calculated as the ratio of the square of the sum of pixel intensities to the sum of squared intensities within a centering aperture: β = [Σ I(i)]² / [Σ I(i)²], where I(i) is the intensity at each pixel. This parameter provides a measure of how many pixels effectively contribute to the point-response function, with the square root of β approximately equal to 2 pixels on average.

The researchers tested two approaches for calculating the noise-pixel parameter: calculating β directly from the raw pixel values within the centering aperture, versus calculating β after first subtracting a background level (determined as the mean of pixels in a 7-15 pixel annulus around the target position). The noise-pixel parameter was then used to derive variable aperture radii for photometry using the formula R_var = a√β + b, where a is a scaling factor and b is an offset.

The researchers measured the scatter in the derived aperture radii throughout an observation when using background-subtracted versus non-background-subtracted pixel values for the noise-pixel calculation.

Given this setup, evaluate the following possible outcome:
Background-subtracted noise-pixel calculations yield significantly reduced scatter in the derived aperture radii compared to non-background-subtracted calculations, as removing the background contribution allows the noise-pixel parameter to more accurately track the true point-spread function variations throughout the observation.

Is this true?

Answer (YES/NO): YES